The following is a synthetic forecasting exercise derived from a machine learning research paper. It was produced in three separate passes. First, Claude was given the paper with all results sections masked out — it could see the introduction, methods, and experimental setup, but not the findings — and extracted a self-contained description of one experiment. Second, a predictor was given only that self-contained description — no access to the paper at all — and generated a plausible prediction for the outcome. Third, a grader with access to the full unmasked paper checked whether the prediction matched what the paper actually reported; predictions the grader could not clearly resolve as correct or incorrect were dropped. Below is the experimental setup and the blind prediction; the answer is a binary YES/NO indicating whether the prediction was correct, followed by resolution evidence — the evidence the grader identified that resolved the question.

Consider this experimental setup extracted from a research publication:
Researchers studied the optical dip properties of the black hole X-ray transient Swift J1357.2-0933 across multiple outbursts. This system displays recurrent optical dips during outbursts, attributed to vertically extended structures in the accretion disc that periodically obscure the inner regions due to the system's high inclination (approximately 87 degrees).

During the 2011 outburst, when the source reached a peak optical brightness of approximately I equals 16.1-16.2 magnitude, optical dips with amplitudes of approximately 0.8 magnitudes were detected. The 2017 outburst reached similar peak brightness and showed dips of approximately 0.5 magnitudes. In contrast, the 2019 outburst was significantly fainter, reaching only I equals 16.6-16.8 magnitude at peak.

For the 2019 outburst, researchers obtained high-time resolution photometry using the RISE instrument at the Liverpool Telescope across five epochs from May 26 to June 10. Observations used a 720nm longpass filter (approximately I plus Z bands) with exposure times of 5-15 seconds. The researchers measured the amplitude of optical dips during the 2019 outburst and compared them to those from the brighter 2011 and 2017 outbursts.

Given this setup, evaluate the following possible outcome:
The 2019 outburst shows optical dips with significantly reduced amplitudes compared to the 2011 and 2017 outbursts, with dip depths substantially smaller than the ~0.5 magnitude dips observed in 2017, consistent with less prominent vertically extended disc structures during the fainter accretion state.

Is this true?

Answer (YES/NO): YES